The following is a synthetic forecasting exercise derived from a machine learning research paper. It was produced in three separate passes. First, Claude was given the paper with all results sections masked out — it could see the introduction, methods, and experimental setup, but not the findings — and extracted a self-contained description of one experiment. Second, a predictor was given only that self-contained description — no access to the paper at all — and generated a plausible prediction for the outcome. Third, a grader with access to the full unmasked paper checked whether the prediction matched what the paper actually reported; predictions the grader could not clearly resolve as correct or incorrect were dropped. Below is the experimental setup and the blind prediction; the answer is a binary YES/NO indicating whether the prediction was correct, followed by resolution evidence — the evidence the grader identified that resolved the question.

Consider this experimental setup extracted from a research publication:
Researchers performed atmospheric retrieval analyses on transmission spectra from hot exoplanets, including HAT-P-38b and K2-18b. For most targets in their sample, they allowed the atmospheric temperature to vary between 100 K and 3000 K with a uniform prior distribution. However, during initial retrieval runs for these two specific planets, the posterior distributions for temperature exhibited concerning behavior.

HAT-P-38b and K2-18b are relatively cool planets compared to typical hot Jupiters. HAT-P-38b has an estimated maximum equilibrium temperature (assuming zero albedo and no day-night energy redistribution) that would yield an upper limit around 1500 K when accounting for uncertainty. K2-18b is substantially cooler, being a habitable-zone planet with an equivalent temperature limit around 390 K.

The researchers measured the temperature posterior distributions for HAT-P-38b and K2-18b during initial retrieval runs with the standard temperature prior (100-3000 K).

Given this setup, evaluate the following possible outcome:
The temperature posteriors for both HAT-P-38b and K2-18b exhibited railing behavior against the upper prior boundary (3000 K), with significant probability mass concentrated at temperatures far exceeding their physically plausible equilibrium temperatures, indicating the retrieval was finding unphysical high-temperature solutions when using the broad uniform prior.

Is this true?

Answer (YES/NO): NO